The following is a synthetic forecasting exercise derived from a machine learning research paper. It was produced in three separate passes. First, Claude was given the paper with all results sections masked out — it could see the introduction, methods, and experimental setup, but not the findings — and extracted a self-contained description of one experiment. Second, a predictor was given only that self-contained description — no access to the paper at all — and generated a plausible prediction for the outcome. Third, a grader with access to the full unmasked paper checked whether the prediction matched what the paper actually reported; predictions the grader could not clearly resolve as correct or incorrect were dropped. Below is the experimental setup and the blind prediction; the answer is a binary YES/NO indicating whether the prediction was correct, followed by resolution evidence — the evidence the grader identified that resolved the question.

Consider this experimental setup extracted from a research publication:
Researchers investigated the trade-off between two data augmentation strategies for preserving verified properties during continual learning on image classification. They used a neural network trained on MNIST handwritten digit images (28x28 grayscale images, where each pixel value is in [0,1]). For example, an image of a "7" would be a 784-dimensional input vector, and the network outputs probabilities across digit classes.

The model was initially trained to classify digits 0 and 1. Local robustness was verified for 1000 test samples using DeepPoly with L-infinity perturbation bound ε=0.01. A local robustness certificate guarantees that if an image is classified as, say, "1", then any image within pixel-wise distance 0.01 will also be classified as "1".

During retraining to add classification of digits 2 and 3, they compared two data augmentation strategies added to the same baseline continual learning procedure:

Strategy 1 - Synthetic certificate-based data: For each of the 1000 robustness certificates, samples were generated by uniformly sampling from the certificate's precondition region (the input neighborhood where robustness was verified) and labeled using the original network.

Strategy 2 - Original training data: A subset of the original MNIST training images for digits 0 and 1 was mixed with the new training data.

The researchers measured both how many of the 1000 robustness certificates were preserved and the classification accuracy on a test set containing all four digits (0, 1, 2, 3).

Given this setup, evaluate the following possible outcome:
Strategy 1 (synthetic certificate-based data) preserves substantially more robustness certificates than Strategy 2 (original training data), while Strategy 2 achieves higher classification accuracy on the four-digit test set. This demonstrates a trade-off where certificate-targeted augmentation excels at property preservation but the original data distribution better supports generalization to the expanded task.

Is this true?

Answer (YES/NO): YES